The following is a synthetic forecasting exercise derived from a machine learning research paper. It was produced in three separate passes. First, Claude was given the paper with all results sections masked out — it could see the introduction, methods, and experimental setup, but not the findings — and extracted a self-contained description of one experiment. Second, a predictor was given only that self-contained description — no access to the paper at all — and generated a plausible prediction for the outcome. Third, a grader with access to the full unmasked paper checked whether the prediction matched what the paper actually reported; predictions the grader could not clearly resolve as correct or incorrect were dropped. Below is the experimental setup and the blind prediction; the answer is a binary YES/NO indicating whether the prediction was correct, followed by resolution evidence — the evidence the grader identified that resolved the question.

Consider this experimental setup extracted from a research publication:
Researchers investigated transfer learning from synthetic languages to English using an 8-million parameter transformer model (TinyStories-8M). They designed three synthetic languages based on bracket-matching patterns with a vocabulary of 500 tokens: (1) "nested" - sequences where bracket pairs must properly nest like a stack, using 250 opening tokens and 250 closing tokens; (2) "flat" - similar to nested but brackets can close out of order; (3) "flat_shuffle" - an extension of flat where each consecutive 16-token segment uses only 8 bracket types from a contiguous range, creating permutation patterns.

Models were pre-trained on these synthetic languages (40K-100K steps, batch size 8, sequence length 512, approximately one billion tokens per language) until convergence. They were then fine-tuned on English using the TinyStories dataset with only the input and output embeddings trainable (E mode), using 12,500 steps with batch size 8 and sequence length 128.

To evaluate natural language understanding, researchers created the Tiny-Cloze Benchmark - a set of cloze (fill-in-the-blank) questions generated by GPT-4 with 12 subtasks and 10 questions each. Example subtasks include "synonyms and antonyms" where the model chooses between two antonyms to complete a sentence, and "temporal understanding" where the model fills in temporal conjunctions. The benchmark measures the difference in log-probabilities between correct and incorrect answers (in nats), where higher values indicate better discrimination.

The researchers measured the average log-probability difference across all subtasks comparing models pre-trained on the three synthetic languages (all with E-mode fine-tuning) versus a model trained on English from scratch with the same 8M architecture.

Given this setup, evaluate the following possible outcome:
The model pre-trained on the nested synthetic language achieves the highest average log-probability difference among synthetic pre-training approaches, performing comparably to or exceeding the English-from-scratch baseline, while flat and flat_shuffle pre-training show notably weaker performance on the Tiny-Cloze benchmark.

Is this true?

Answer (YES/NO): NO